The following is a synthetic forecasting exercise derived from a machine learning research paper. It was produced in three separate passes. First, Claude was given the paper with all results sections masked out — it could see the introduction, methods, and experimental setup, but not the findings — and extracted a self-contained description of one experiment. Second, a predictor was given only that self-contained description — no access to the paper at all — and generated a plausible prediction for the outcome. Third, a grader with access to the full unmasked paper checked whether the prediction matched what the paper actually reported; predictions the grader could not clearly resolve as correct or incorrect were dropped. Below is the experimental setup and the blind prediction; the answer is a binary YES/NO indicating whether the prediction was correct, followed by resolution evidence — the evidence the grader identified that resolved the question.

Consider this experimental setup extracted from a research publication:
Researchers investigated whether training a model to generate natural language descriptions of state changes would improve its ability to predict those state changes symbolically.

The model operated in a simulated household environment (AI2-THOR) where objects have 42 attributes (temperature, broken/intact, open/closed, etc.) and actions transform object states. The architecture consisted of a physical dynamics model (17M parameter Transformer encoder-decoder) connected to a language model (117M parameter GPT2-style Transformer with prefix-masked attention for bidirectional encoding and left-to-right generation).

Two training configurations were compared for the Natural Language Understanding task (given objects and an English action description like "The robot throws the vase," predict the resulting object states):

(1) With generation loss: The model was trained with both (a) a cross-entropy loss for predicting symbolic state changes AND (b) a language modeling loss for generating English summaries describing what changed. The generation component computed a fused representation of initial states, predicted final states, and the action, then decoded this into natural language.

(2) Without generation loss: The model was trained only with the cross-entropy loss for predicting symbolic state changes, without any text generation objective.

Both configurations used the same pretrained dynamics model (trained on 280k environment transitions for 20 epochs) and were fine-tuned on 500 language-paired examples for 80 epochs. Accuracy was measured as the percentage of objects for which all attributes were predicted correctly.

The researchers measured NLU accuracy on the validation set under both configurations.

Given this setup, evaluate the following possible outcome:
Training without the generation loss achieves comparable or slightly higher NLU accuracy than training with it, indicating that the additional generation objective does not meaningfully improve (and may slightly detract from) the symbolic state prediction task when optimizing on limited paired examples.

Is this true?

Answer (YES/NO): NO